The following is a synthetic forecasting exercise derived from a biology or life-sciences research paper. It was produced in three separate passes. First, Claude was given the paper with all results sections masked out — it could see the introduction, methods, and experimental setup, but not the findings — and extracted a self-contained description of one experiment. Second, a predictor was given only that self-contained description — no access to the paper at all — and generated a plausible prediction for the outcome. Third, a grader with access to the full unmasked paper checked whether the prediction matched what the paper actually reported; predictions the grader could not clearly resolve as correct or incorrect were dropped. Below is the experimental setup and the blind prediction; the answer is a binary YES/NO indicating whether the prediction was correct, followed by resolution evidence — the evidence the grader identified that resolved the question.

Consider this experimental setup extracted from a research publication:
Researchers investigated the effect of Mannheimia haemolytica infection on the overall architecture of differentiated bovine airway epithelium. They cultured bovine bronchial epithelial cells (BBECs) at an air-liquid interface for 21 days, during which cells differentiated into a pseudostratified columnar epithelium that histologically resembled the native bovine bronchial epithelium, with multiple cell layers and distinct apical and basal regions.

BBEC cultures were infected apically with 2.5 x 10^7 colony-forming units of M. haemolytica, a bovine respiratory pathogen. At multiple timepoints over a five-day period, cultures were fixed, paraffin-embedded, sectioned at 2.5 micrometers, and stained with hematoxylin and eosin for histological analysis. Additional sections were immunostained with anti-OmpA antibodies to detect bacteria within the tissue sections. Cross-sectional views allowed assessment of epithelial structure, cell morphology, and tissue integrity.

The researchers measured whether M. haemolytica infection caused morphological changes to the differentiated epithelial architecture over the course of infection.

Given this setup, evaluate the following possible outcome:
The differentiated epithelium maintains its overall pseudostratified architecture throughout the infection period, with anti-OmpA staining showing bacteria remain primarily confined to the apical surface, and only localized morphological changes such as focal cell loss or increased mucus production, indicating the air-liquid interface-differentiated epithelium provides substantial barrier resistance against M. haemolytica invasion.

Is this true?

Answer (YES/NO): NO